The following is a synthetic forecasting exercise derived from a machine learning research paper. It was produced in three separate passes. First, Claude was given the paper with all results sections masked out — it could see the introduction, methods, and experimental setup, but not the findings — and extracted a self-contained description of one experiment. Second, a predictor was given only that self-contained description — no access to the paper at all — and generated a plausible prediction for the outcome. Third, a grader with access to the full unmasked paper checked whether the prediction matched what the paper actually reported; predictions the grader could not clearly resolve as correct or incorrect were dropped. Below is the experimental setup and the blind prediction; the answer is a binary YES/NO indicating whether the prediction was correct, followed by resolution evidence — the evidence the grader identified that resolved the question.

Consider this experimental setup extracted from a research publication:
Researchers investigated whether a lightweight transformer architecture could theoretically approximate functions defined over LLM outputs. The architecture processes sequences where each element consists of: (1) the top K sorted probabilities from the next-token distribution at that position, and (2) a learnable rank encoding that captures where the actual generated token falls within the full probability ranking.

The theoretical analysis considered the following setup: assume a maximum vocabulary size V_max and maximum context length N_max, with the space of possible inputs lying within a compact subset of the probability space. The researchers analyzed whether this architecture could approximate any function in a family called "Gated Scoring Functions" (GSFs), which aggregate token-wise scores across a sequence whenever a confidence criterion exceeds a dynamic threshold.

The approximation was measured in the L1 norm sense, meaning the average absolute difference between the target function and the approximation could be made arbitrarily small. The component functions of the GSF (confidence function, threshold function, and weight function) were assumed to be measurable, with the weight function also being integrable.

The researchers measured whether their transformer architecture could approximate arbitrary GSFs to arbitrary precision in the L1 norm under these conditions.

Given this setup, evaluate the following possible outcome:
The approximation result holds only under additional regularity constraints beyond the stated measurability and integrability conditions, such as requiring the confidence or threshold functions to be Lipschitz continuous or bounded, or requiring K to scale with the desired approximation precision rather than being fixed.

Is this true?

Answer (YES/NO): NO